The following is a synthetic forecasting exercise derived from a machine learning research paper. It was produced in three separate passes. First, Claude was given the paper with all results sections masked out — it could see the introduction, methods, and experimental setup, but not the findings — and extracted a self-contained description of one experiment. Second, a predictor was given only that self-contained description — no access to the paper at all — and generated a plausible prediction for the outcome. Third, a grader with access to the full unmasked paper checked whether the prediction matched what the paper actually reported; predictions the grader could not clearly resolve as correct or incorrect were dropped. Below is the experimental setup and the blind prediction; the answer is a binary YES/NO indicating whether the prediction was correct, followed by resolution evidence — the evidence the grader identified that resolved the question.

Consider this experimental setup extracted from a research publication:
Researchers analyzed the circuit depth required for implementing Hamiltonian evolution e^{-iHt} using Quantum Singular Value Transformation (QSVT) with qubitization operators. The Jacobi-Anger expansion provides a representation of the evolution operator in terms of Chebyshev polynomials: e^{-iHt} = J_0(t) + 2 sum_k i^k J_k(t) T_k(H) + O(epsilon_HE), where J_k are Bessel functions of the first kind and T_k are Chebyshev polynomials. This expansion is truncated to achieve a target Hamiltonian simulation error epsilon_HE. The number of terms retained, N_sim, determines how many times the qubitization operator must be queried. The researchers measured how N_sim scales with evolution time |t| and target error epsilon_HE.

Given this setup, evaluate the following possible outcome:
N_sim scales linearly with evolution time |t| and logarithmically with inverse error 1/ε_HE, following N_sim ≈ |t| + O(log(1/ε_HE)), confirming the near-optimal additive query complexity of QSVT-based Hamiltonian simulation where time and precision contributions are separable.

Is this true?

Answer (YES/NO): YES